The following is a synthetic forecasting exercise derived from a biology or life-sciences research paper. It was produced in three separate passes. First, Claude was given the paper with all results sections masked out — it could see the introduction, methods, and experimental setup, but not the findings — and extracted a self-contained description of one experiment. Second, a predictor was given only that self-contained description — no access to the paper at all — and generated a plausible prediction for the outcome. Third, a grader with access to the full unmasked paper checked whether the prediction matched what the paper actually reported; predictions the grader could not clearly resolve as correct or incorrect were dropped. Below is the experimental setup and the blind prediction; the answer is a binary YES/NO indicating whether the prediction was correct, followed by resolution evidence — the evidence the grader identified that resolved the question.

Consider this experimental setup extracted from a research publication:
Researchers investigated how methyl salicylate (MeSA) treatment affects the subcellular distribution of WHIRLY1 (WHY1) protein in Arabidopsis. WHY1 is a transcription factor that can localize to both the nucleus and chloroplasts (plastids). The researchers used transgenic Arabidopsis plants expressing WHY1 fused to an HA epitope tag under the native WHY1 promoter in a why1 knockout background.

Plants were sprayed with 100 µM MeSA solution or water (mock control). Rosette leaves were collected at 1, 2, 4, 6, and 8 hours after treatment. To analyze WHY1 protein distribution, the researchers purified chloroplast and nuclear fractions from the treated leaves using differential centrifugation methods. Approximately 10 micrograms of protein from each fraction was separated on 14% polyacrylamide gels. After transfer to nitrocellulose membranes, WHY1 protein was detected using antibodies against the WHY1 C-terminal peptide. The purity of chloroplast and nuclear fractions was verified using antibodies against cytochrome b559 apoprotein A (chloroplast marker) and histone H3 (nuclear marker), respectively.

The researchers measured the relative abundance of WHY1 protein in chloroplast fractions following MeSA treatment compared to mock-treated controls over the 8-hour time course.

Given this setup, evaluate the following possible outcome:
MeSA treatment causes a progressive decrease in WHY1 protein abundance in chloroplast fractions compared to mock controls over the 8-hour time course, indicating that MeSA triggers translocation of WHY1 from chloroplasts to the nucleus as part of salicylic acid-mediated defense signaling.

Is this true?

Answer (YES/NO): NO